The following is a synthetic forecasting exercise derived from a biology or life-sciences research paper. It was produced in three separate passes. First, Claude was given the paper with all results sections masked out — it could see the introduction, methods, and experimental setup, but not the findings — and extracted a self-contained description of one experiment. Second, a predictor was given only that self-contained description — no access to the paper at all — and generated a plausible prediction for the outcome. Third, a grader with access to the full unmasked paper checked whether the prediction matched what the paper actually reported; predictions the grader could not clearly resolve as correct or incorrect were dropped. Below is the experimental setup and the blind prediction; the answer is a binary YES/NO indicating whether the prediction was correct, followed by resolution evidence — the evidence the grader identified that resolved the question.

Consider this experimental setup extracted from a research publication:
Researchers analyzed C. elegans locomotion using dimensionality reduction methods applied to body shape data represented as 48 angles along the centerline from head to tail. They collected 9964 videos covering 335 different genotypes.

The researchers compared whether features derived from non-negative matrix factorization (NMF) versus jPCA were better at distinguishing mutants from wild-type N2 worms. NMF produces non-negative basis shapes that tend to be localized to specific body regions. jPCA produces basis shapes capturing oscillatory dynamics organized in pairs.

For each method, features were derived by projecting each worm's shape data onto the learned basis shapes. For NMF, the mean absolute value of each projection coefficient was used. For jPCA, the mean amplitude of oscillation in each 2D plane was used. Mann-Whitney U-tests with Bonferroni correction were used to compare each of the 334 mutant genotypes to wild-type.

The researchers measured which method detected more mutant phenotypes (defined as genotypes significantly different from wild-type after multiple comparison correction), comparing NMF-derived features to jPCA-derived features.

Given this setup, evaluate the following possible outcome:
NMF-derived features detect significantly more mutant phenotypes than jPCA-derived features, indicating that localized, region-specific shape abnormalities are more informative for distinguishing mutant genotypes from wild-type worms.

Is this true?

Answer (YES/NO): NO